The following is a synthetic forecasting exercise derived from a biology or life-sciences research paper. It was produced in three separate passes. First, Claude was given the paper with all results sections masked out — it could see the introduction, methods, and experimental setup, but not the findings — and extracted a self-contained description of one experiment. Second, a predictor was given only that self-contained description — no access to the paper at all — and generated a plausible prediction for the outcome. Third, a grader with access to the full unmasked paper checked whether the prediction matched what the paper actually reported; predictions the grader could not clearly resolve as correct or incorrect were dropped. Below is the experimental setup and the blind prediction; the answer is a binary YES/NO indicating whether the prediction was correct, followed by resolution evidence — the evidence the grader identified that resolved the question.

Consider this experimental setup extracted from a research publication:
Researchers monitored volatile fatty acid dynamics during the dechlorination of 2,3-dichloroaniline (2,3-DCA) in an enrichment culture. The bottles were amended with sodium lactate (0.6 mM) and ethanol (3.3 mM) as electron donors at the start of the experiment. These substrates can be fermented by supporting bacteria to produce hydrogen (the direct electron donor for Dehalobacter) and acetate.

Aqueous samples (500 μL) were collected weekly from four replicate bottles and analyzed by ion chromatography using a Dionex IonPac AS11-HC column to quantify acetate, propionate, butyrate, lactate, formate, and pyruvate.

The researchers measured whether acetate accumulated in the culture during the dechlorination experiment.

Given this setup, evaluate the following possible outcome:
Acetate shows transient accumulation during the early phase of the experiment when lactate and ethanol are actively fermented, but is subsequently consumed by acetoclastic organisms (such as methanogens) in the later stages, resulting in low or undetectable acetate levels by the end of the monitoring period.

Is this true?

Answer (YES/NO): NO